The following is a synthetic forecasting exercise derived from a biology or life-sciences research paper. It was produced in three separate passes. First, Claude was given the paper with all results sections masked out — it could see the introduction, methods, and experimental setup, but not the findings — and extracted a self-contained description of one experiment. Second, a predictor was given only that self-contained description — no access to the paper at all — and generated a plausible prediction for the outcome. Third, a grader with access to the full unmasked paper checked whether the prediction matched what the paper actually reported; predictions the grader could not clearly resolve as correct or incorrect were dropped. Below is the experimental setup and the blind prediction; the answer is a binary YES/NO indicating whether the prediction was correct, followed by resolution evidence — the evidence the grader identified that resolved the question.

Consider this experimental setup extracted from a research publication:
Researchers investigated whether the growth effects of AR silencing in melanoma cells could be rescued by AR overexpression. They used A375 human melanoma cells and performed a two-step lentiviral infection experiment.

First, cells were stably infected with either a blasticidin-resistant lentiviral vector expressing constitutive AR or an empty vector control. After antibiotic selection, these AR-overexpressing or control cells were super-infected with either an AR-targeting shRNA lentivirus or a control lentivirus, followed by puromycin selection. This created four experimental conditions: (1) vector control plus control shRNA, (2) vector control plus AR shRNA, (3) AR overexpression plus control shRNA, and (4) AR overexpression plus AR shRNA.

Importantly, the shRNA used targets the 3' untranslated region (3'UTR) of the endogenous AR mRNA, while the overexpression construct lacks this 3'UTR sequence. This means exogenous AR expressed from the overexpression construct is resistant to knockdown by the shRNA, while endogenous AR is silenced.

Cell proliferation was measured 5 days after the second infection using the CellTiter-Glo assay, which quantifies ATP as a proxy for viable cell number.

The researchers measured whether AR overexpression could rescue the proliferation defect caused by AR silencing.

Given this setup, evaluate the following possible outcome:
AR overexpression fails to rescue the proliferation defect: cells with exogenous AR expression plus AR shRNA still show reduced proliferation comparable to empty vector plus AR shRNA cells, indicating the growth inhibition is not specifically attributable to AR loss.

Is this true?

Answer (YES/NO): NO